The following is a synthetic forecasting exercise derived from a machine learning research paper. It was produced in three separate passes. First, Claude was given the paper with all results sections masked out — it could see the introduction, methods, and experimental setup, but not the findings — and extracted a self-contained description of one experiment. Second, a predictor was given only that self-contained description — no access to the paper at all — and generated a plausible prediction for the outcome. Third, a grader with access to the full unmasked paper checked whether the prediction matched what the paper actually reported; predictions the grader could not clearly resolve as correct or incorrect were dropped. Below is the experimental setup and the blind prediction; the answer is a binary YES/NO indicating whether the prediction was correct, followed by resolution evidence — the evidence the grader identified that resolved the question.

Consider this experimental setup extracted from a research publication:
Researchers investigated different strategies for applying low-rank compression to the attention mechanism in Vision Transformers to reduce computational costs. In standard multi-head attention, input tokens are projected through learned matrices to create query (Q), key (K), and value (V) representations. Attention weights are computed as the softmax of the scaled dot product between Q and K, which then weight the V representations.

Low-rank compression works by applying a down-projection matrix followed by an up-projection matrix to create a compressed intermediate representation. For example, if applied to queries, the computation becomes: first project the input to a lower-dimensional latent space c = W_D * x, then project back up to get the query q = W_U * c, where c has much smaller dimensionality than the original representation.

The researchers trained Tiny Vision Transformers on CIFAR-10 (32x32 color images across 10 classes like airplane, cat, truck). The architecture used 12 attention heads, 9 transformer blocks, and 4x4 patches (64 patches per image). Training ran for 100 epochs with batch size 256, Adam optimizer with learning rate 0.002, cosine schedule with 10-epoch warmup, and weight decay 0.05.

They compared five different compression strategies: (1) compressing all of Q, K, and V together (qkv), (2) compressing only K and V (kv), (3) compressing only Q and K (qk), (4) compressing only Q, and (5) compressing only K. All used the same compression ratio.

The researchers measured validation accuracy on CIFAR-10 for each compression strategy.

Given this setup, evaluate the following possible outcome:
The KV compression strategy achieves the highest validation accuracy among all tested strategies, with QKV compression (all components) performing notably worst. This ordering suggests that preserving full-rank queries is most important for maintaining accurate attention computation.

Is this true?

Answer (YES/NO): NO